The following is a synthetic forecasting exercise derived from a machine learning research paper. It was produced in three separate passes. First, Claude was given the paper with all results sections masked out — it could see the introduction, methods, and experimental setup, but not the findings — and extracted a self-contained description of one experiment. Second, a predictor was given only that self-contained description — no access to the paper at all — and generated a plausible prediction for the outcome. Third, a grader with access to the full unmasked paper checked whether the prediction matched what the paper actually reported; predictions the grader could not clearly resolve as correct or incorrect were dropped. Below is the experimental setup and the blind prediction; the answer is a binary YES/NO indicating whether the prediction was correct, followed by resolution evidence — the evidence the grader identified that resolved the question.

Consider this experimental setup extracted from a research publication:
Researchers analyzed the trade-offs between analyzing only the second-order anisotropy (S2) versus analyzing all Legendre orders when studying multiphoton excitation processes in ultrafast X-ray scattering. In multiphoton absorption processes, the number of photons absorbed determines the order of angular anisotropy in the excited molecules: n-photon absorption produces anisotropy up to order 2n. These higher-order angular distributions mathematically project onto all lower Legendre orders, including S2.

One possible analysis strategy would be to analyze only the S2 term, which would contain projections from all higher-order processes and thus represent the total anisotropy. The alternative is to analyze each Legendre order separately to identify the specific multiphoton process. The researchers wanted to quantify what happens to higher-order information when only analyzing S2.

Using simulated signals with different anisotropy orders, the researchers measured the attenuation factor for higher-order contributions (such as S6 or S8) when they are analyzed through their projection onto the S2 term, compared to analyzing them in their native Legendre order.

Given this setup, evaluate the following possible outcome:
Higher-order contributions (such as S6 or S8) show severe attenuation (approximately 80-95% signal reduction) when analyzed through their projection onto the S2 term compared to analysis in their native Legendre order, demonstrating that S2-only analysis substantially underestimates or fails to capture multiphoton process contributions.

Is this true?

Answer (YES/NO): NO